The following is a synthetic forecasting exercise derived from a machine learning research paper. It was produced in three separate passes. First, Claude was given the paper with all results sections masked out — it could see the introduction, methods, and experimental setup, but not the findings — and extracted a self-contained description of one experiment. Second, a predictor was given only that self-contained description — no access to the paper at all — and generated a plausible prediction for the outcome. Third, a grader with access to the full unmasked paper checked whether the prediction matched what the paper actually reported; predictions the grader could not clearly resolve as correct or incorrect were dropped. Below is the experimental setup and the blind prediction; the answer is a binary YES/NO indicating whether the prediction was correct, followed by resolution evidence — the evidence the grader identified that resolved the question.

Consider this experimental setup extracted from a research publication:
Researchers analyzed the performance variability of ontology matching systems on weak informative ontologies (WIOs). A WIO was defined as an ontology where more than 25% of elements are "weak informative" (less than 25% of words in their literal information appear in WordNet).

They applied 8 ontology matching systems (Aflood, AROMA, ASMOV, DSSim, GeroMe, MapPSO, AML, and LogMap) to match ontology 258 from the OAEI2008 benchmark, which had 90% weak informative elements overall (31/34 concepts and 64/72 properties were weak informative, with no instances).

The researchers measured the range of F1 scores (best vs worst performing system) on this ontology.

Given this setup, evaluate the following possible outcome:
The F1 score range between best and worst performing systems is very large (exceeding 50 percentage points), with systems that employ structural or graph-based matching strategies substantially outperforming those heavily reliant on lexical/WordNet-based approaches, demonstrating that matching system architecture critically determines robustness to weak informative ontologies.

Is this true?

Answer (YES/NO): YES